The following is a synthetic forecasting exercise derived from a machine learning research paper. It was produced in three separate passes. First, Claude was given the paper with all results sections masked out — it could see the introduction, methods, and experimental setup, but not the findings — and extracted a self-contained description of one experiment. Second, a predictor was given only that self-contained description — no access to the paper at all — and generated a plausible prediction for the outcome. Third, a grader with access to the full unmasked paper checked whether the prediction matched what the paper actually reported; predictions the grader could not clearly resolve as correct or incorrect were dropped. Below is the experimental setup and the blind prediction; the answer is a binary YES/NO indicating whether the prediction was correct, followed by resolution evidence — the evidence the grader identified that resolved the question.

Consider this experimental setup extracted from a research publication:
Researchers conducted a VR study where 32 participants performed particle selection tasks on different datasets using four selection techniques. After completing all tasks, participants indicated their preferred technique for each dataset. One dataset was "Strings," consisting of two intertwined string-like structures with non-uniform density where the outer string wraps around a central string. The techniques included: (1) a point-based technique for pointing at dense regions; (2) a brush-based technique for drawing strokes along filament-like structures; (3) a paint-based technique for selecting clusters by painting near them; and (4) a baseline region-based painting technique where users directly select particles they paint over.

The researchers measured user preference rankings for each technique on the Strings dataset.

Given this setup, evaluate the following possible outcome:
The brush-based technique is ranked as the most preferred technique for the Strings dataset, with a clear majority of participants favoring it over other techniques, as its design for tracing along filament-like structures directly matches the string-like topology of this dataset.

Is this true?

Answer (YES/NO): NO